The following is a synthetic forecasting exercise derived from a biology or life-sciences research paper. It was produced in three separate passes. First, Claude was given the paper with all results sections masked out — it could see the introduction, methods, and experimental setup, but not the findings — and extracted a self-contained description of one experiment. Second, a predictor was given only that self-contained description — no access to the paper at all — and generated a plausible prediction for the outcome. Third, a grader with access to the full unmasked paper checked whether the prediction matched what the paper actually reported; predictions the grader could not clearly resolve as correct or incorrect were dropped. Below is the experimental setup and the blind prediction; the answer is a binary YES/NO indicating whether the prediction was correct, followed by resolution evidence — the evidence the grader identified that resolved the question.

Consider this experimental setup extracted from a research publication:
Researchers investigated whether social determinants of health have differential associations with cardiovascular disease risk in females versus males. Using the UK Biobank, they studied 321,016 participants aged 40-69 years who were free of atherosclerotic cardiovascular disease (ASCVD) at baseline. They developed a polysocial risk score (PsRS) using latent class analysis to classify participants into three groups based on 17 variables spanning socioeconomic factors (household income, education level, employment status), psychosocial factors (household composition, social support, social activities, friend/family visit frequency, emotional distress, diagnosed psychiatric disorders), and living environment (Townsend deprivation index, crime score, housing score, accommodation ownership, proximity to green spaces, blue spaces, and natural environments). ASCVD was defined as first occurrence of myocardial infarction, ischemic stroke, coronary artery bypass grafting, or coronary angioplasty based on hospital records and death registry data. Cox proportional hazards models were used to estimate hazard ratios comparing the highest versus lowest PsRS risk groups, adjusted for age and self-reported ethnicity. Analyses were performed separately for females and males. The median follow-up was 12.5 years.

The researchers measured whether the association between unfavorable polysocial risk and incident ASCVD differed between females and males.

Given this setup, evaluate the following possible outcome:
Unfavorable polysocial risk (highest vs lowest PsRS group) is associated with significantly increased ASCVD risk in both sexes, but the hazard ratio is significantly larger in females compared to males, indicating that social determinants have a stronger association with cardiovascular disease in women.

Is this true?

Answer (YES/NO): YES